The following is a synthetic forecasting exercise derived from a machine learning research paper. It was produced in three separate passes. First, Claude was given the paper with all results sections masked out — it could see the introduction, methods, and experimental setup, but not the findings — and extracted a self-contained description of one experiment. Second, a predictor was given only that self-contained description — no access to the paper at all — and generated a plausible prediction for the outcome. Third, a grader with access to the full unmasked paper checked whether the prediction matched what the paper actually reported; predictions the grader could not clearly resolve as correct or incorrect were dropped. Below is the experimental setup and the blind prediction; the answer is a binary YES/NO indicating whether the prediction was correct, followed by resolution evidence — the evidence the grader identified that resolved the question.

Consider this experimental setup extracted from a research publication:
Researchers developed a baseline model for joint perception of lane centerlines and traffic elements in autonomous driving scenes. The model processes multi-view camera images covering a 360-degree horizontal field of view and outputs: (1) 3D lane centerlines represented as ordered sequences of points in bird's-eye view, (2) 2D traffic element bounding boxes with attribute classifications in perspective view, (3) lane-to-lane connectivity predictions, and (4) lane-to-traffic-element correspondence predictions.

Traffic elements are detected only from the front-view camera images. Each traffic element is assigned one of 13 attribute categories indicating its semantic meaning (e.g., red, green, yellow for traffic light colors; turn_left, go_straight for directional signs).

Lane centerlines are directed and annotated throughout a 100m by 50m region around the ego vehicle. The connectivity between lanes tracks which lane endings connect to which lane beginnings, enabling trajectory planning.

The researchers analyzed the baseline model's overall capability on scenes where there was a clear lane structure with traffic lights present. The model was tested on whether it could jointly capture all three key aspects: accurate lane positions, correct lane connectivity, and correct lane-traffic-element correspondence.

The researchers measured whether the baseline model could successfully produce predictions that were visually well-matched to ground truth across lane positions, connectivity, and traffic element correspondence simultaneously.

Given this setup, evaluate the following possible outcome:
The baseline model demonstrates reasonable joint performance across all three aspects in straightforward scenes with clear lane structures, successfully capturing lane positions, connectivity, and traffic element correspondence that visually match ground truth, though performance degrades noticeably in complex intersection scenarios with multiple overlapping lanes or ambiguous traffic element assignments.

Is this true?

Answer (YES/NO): NO